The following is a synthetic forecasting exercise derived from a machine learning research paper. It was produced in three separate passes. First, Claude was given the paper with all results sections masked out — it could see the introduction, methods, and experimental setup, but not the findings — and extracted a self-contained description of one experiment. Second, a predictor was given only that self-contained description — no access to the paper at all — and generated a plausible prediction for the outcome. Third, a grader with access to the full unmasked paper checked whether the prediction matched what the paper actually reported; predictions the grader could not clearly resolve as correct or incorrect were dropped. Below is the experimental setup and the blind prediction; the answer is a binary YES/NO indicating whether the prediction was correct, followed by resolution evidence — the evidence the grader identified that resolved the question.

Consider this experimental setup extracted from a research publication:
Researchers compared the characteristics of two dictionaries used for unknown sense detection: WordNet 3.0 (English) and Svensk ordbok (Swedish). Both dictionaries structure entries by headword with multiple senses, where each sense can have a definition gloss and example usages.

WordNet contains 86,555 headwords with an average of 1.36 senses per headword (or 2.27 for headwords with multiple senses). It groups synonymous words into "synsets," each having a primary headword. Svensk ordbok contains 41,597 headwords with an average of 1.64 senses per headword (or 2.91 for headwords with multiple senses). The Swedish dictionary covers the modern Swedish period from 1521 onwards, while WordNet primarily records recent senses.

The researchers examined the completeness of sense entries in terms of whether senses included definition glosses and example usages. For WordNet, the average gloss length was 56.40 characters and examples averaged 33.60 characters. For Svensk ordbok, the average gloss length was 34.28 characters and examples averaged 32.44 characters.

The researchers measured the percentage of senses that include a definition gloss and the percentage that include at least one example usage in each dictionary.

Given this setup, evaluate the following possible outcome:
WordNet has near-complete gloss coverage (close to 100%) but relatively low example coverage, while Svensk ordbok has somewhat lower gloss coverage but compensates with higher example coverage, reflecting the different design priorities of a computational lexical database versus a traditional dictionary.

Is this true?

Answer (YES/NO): YES